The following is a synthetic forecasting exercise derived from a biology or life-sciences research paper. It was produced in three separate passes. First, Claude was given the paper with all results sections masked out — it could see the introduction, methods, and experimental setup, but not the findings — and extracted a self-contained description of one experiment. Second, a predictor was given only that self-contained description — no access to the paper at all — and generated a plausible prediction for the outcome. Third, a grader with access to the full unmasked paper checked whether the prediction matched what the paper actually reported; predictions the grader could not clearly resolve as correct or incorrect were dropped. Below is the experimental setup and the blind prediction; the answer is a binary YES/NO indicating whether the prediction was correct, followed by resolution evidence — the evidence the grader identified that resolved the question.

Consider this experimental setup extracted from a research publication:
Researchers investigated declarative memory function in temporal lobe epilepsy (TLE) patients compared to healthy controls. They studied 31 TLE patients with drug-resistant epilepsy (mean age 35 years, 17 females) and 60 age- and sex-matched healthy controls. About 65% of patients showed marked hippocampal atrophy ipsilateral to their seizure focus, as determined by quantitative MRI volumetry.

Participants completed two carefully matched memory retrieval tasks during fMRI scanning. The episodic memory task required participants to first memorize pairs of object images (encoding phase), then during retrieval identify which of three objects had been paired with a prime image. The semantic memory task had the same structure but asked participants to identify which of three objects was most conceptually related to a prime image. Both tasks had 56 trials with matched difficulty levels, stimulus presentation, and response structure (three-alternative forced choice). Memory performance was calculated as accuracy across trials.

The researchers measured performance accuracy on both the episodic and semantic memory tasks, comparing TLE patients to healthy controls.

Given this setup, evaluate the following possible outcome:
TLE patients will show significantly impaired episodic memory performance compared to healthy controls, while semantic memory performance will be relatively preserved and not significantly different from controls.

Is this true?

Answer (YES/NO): YES